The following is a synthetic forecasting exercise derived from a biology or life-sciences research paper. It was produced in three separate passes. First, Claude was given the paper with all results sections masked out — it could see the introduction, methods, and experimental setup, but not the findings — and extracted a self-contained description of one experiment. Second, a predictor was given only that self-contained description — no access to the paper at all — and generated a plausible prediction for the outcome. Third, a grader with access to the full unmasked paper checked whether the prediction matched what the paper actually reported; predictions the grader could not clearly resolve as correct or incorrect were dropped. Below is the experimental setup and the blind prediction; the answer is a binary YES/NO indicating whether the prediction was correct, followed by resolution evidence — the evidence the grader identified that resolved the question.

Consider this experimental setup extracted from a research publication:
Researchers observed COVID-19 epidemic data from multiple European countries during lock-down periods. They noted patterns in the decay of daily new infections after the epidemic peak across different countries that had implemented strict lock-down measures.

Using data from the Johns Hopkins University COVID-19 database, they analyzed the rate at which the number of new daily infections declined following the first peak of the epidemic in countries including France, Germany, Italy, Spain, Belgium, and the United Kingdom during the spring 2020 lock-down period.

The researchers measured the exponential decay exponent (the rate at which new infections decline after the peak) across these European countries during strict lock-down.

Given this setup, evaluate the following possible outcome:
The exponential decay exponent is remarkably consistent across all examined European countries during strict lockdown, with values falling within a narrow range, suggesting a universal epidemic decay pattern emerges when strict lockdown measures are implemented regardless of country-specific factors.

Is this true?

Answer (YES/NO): YES